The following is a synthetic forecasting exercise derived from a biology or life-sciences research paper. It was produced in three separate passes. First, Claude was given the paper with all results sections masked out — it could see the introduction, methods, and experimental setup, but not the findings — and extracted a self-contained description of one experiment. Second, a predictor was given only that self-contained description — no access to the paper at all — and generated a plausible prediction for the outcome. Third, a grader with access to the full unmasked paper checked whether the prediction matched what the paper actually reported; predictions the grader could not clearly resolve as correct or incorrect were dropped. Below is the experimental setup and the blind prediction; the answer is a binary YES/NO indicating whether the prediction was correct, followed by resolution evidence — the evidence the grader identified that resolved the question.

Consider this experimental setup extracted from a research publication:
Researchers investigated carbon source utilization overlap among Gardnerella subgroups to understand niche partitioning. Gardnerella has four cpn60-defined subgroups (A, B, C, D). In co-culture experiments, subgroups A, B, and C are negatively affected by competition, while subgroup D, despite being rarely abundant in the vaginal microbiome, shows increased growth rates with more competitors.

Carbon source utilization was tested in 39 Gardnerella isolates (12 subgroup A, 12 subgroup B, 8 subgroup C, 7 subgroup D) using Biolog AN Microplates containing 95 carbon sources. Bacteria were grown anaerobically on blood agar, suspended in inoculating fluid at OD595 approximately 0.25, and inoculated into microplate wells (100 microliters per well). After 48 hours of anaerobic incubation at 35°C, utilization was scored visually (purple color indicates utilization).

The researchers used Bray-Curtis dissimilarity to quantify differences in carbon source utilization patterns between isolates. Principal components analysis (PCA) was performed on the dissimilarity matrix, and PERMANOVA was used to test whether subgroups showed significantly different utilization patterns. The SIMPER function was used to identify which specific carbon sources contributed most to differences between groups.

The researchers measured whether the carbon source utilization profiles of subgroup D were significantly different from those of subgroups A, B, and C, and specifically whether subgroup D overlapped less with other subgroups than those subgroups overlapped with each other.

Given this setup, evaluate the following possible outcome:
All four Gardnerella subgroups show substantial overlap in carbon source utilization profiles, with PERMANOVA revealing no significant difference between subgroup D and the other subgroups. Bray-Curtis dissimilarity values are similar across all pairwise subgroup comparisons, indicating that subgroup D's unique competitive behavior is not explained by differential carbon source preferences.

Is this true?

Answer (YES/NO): NO